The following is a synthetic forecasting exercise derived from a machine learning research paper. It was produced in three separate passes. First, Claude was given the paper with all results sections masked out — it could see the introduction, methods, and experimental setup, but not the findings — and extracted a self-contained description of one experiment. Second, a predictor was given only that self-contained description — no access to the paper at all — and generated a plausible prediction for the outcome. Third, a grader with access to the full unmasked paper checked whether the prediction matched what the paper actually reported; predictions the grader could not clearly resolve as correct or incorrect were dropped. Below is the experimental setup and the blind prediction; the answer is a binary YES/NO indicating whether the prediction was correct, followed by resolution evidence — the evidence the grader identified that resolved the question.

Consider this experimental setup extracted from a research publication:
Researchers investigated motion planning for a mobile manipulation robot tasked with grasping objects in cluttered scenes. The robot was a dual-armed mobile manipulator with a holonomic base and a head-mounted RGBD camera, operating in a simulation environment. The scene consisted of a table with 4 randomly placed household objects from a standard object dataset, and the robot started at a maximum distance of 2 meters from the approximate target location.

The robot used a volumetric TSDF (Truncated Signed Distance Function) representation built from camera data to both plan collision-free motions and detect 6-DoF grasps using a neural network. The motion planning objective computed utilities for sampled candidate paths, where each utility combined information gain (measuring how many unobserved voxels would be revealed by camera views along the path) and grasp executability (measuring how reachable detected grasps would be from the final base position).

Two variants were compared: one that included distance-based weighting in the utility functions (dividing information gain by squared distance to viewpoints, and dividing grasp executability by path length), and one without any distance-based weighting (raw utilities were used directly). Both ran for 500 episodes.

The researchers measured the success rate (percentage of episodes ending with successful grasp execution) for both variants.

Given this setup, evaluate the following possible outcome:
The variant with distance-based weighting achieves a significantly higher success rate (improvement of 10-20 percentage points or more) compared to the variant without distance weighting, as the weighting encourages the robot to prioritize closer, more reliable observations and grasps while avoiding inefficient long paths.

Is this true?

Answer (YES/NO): YES